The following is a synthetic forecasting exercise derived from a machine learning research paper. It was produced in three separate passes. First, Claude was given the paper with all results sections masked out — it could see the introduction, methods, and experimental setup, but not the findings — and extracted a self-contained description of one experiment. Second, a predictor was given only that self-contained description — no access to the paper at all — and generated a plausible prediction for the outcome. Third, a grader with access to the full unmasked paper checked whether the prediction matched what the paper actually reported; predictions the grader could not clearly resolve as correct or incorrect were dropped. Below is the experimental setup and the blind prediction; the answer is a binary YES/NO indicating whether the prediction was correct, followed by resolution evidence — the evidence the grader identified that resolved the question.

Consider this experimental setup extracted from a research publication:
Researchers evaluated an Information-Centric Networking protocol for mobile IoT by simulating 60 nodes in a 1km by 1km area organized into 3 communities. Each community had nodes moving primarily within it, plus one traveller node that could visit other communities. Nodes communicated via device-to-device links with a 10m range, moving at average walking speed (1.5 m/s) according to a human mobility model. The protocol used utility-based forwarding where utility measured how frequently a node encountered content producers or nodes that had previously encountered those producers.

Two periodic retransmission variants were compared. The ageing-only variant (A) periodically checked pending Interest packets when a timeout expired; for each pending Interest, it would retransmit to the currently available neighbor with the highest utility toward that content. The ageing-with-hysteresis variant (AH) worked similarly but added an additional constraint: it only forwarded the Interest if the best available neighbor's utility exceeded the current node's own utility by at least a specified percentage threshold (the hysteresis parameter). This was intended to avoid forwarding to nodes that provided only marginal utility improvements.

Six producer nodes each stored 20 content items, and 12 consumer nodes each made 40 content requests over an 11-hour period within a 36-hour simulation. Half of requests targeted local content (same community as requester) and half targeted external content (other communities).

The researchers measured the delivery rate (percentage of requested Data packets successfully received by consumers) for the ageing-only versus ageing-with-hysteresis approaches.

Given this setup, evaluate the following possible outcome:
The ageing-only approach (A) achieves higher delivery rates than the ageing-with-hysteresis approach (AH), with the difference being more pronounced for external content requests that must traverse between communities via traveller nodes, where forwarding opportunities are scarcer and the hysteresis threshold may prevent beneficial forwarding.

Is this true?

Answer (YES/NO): NO